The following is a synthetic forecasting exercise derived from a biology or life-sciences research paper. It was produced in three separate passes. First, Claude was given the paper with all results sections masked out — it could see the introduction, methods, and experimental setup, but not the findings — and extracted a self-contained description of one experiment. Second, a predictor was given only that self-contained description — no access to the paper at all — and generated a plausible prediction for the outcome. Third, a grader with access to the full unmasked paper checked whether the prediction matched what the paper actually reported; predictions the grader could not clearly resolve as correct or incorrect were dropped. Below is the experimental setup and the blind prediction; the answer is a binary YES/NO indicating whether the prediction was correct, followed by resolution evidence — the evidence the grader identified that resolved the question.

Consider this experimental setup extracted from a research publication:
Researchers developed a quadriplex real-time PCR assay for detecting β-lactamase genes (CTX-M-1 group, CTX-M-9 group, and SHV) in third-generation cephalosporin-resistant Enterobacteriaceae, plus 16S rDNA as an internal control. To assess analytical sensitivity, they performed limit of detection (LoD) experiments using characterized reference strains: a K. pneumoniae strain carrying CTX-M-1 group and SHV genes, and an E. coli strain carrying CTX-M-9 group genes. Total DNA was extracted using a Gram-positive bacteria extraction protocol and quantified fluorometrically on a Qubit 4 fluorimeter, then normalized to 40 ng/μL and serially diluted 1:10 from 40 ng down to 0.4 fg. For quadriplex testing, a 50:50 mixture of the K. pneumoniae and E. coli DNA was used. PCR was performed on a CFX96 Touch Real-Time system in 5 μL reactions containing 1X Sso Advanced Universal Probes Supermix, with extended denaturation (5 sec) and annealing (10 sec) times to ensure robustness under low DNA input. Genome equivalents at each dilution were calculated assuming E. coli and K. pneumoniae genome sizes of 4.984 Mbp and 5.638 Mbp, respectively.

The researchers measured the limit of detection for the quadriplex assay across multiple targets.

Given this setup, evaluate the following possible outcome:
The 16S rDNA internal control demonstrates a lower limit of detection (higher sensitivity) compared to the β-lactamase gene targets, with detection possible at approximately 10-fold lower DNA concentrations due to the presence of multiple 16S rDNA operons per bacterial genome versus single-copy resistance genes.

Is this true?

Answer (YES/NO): NO